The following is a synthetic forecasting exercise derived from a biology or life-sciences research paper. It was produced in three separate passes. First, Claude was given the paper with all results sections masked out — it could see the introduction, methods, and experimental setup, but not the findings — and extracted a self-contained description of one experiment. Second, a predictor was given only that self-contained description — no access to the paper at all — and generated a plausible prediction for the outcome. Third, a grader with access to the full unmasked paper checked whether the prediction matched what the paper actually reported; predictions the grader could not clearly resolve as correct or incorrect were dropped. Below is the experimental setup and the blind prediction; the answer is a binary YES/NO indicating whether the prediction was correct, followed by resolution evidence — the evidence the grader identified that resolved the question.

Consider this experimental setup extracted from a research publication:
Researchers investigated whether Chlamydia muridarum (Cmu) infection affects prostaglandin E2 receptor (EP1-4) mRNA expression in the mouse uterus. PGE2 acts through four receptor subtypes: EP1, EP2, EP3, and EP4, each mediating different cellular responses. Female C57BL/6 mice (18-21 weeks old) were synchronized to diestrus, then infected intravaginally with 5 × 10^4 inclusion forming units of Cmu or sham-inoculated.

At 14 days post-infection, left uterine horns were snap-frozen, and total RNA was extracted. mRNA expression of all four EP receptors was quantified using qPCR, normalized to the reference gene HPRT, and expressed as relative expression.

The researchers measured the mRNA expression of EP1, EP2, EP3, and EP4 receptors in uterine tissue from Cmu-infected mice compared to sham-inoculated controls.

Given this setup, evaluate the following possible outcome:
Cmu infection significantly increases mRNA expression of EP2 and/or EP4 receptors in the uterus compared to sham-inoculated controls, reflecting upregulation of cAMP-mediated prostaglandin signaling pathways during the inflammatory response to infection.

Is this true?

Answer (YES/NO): NO